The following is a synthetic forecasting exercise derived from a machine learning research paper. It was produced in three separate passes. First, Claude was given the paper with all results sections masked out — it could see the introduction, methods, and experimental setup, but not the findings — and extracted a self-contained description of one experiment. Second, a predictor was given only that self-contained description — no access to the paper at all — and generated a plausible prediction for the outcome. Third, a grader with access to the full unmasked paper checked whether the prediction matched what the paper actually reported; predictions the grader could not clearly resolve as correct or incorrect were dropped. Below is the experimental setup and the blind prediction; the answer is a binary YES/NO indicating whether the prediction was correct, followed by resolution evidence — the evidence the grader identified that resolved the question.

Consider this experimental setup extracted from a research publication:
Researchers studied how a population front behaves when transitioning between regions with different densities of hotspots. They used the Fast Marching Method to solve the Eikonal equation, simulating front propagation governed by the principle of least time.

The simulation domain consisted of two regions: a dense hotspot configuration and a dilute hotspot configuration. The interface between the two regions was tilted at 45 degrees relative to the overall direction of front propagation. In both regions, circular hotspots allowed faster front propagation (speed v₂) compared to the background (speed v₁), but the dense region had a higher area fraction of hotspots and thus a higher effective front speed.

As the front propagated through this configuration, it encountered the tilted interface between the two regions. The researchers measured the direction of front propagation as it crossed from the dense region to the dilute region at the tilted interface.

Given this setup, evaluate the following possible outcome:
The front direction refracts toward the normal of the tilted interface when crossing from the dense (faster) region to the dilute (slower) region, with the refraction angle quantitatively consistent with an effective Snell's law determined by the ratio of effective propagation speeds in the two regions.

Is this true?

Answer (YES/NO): YES